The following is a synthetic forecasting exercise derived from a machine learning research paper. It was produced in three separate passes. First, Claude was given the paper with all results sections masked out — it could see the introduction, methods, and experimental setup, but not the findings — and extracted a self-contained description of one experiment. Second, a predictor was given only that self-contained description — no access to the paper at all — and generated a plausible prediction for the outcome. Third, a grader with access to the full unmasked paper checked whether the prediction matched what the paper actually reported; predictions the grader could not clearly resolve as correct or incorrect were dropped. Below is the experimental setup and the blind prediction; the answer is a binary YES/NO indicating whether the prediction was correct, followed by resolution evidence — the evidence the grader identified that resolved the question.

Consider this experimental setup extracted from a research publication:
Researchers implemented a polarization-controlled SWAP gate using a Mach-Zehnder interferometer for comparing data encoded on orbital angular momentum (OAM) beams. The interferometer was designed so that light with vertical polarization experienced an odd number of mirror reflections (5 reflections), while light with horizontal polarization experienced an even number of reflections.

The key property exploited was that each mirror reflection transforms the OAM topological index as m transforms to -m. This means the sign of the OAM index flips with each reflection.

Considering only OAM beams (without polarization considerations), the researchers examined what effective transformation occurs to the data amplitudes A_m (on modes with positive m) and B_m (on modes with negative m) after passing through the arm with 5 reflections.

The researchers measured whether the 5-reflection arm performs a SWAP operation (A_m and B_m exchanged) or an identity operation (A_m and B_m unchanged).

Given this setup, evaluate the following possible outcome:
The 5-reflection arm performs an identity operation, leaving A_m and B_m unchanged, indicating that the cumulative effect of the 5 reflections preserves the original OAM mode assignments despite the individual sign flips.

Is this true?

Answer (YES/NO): NO